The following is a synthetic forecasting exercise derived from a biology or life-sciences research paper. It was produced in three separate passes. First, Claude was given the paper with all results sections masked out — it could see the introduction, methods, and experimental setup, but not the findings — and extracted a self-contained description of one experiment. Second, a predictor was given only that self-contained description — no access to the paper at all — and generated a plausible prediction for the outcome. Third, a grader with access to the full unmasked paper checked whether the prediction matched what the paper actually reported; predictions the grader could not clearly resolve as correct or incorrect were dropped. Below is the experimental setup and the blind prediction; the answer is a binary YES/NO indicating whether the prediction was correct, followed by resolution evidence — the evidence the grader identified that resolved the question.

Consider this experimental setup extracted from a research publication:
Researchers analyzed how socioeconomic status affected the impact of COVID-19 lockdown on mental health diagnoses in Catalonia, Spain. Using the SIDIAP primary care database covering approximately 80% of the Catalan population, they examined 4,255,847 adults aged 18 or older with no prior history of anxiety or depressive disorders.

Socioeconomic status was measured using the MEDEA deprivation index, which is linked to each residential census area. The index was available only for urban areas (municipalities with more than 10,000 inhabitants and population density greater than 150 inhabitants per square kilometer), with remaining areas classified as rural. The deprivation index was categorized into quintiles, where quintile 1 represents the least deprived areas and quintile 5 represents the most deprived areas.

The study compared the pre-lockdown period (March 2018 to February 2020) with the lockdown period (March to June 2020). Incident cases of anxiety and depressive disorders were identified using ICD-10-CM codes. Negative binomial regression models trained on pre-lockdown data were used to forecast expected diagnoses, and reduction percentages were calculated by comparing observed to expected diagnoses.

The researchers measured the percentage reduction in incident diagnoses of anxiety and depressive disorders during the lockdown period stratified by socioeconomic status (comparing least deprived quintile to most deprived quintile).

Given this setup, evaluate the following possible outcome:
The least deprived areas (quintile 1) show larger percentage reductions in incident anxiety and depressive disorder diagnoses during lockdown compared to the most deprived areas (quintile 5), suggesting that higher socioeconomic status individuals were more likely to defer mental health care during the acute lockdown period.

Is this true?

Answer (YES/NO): NO